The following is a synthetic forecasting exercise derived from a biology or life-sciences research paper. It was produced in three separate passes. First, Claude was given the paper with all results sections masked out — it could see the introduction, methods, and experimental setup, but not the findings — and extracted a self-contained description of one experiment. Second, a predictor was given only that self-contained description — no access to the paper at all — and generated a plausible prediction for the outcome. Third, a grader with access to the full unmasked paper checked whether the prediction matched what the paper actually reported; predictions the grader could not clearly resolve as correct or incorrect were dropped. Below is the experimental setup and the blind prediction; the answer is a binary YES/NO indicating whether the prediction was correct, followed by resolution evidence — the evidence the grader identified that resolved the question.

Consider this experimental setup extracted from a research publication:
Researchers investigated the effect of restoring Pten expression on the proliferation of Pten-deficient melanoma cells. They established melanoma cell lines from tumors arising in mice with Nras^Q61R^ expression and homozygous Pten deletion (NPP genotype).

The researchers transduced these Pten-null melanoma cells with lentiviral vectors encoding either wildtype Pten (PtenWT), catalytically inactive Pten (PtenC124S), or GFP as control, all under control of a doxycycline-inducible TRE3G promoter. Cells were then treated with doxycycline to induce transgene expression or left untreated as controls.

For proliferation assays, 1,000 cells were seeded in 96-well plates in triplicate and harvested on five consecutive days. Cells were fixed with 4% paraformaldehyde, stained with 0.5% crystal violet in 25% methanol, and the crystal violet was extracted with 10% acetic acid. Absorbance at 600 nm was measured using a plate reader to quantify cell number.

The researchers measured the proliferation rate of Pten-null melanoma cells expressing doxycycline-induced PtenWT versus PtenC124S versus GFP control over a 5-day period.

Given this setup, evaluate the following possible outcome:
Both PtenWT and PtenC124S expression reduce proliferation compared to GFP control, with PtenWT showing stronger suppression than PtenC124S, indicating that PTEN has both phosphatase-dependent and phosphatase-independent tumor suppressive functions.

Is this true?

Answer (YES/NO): NO